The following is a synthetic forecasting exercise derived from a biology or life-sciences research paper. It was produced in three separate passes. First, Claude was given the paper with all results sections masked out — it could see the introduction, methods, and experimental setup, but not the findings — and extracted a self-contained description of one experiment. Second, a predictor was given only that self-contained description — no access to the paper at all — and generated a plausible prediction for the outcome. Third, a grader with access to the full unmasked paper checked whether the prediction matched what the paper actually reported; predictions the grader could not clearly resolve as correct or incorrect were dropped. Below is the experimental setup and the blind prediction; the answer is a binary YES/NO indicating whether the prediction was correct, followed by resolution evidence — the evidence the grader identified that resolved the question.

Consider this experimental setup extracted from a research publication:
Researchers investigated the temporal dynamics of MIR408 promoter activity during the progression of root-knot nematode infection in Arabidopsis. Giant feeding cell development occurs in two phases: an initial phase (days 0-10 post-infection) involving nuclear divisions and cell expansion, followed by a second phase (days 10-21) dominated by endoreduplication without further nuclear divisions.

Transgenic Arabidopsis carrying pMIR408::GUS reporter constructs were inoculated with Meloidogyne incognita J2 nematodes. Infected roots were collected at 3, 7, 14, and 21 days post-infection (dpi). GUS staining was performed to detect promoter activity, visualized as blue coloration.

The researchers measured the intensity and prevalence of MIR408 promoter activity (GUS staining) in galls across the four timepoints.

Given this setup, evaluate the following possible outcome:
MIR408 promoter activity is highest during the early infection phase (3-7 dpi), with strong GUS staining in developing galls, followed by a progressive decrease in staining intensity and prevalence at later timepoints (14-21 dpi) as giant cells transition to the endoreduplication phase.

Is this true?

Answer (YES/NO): YES